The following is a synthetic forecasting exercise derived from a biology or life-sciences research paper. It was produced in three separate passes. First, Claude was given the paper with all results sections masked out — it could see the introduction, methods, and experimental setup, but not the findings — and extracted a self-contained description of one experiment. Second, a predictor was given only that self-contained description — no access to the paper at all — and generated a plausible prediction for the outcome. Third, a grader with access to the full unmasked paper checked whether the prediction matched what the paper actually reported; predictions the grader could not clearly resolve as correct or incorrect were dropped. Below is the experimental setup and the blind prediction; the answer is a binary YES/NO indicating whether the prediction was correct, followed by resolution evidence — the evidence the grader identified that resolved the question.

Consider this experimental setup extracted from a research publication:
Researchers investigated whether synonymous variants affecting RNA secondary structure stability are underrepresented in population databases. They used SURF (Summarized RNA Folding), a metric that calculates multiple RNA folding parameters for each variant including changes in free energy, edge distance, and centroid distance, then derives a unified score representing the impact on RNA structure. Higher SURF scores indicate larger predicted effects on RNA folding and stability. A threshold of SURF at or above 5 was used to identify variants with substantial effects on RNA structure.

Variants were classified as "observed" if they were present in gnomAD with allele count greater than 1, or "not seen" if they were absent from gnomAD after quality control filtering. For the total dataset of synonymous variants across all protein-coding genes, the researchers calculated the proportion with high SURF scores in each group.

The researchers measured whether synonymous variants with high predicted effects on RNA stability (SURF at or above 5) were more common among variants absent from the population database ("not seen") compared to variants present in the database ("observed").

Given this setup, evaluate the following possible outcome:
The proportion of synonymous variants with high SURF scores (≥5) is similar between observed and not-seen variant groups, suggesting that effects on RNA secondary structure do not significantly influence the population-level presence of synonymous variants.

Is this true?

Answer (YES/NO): NO